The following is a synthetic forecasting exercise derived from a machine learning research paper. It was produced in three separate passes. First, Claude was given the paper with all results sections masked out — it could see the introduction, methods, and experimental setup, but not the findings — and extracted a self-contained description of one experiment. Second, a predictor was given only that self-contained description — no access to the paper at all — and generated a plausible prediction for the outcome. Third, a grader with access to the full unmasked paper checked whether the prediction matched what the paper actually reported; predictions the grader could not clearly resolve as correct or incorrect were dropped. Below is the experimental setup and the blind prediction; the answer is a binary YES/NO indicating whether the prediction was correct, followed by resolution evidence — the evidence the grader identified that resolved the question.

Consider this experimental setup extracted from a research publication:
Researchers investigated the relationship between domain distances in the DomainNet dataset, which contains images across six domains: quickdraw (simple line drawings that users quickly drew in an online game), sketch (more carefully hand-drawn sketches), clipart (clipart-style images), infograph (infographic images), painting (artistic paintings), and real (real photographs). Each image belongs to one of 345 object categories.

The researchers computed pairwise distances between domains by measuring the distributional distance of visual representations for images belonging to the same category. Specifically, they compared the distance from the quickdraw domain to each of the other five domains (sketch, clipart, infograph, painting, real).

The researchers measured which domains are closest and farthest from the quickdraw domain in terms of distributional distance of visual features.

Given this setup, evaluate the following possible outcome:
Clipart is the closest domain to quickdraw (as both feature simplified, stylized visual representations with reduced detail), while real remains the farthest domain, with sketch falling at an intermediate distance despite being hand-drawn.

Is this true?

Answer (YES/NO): NO